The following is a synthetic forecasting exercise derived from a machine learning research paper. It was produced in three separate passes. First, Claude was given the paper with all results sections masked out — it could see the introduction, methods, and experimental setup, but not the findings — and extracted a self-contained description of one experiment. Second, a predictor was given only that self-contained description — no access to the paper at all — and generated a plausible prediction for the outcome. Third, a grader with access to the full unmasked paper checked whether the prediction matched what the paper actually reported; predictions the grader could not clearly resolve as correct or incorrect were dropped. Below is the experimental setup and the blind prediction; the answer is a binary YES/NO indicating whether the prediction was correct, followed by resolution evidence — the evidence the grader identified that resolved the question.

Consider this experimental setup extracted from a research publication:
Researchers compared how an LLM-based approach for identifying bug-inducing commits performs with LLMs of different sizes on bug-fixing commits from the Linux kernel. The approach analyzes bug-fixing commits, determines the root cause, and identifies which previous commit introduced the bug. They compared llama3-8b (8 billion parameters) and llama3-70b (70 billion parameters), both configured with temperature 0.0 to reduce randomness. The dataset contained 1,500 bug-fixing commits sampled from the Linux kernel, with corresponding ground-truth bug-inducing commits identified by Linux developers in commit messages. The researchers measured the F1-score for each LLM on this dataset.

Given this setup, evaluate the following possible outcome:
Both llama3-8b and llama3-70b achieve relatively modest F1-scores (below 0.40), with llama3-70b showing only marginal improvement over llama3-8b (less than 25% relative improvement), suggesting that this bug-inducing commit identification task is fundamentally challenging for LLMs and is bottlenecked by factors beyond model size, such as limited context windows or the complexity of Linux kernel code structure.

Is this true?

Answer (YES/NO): NO